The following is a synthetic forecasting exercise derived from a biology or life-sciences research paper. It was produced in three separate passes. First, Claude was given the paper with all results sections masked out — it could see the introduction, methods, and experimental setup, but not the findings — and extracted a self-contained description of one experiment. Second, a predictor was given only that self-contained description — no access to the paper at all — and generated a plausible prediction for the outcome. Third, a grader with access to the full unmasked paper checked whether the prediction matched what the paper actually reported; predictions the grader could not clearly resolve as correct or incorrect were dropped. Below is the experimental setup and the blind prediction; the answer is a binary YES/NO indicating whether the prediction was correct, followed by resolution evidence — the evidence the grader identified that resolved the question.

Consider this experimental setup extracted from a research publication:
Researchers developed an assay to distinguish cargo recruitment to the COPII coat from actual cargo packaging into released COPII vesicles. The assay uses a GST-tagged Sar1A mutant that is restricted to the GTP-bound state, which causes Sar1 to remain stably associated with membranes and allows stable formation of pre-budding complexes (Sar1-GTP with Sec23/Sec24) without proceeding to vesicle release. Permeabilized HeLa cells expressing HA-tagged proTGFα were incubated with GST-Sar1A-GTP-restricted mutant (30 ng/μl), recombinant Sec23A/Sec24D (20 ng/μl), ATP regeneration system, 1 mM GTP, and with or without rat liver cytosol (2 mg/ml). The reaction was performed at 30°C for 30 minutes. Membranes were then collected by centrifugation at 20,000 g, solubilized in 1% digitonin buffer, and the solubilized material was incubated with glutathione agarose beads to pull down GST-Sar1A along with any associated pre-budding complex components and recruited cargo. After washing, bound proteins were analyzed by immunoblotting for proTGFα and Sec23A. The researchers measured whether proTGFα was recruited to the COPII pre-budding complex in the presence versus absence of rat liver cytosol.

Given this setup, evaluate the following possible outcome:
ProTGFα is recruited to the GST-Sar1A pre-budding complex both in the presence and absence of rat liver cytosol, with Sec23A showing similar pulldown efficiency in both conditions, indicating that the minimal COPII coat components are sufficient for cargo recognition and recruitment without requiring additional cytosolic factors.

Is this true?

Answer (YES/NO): NO